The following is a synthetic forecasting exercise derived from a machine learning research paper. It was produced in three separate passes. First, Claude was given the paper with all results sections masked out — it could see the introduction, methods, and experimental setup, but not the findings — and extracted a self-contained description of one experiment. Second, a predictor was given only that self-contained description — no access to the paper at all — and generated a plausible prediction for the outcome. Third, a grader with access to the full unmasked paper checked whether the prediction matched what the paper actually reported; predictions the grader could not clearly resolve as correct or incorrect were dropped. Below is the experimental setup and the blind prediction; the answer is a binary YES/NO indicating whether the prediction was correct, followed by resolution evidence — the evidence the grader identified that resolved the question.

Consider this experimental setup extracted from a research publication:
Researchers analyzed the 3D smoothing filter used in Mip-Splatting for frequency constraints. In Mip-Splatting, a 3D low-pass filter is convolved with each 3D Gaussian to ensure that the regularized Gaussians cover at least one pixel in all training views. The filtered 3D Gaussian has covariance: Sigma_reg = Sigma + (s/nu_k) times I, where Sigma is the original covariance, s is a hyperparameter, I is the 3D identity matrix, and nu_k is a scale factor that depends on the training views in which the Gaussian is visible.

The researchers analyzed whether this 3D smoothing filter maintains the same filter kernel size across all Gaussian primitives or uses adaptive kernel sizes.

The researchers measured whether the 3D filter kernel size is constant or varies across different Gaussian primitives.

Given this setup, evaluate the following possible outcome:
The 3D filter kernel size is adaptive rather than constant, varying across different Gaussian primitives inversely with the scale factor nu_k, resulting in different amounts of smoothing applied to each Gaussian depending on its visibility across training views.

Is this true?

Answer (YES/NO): YES